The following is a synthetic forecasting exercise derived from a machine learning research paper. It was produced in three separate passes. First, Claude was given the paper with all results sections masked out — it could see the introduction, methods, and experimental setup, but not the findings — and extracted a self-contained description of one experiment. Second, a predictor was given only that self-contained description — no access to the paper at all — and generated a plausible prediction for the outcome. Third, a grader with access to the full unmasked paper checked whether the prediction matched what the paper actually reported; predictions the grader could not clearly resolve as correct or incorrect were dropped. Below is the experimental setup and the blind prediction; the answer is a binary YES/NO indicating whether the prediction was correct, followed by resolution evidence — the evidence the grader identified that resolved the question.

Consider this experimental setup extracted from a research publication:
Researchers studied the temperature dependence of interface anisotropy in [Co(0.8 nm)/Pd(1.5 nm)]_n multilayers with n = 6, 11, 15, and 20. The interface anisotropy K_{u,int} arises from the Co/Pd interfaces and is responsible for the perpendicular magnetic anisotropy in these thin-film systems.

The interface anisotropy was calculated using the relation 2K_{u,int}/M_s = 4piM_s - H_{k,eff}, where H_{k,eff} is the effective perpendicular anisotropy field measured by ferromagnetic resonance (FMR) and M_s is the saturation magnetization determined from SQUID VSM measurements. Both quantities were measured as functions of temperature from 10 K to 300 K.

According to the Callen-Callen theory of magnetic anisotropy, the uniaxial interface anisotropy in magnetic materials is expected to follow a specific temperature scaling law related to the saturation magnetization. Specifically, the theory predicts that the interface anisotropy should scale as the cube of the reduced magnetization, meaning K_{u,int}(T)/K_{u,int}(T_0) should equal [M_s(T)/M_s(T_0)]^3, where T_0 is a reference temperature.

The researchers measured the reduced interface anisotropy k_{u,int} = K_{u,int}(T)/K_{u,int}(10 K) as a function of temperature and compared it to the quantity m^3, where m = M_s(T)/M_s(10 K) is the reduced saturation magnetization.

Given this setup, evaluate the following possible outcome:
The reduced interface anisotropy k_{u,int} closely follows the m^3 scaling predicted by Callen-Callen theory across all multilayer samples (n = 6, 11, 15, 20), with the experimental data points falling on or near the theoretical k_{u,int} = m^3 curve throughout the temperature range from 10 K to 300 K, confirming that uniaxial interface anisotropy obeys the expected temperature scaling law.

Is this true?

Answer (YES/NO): YES